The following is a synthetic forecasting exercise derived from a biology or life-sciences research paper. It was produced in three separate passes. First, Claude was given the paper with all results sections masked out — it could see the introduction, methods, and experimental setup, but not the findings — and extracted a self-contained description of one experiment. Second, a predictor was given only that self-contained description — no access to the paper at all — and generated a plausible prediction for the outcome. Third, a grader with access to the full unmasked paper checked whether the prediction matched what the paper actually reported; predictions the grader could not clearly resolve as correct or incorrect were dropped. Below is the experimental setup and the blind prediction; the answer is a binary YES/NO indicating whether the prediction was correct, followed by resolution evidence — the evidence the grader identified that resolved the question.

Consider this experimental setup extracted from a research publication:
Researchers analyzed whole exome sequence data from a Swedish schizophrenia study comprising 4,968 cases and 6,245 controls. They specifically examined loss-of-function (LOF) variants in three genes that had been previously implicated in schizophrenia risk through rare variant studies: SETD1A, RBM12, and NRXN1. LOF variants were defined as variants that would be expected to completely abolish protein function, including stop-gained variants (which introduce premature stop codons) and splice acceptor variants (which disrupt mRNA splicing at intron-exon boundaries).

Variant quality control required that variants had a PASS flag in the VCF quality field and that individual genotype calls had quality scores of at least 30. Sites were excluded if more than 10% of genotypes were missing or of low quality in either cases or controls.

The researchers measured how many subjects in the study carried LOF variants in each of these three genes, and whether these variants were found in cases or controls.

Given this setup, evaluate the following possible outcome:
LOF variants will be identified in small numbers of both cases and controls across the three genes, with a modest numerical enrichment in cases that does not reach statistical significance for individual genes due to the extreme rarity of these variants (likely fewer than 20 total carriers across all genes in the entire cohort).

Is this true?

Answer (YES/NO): NO